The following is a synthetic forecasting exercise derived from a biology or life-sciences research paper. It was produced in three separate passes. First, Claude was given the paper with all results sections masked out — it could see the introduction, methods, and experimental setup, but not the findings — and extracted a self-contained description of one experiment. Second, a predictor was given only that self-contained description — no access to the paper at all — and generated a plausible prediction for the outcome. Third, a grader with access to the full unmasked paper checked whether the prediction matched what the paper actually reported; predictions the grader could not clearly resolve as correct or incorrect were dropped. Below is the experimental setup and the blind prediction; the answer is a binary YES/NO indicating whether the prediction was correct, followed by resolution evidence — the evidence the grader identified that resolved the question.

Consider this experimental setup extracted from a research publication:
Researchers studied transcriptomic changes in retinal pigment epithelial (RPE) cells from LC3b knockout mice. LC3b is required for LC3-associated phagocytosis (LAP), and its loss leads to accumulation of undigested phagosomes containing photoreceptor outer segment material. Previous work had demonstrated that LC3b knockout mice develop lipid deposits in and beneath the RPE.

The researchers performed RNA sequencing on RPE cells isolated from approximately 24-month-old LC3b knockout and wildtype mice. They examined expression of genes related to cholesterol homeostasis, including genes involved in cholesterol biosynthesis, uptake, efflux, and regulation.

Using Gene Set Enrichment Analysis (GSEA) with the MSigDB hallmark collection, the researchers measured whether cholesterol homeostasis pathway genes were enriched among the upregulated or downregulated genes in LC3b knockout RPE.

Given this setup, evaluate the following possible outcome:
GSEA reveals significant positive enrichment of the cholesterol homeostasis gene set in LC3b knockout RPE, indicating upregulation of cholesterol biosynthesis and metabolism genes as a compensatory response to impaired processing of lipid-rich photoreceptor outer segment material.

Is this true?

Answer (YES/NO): YES